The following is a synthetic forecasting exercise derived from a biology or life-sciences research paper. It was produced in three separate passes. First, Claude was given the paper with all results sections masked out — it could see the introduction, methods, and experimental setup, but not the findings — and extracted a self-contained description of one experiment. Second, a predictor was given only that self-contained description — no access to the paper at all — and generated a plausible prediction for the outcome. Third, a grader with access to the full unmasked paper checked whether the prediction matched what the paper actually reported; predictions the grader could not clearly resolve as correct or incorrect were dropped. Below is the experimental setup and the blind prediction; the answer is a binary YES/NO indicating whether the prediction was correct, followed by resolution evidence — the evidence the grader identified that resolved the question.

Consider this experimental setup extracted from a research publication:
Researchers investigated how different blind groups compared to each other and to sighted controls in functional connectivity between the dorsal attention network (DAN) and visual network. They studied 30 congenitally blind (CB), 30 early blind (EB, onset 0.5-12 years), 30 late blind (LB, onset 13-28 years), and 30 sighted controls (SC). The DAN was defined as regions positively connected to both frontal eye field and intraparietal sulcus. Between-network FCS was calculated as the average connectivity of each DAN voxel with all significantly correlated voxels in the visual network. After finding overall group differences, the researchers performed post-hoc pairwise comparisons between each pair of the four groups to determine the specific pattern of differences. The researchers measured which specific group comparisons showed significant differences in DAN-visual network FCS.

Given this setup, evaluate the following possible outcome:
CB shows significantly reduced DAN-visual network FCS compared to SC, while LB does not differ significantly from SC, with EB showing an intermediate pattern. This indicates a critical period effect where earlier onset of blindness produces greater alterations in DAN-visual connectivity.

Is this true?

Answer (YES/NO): NO